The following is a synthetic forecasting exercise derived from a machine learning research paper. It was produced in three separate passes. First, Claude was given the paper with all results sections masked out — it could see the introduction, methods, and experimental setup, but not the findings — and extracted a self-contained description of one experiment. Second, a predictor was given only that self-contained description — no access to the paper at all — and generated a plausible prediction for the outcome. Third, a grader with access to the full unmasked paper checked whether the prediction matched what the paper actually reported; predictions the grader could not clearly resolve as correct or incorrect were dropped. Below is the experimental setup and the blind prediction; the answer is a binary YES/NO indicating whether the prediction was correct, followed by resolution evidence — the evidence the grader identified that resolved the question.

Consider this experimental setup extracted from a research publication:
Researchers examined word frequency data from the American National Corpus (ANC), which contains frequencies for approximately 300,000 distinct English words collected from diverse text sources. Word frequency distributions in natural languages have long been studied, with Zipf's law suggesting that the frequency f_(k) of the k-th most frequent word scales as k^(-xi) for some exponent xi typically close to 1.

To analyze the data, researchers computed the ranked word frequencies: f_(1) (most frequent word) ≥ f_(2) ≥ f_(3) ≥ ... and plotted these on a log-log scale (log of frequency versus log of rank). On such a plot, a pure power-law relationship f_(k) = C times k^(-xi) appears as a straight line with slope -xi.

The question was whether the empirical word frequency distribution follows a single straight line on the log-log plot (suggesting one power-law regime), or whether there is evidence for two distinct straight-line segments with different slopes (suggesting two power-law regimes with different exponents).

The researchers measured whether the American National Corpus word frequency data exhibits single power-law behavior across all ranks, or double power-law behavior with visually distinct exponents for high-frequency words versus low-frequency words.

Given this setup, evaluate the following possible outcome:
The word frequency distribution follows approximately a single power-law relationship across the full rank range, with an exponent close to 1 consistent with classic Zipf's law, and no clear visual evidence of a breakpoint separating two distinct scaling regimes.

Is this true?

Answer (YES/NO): NO